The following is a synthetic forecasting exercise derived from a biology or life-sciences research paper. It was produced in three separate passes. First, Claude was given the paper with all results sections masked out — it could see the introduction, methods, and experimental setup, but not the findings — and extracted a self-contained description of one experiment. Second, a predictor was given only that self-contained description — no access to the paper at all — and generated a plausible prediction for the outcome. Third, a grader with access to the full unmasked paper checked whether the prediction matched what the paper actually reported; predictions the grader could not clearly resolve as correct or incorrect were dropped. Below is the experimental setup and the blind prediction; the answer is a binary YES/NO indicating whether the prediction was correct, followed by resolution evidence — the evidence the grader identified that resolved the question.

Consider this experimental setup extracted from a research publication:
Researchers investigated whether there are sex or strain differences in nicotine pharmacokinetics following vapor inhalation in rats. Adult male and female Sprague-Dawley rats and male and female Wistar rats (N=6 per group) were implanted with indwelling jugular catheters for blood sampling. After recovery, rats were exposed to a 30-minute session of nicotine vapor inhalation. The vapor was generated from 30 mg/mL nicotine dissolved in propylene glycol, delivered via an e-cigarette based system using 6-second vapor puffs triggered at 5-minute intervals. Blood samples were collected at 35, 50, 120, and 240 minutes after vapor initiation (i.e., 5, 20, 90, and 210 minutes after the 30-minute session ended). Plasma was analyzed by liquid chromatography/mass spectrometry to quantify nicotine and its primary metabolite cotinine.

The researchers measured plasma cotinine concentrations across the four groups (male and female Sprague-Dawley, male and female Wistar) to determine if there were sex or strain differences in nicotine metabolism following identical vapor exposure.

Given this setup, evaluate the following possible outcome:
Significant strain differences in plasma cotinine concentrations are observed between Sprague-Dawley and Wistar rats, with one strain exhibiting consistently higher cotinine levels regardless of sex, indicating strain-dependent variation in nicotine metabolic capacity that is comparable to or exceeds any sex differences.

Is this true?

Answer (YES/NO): NO